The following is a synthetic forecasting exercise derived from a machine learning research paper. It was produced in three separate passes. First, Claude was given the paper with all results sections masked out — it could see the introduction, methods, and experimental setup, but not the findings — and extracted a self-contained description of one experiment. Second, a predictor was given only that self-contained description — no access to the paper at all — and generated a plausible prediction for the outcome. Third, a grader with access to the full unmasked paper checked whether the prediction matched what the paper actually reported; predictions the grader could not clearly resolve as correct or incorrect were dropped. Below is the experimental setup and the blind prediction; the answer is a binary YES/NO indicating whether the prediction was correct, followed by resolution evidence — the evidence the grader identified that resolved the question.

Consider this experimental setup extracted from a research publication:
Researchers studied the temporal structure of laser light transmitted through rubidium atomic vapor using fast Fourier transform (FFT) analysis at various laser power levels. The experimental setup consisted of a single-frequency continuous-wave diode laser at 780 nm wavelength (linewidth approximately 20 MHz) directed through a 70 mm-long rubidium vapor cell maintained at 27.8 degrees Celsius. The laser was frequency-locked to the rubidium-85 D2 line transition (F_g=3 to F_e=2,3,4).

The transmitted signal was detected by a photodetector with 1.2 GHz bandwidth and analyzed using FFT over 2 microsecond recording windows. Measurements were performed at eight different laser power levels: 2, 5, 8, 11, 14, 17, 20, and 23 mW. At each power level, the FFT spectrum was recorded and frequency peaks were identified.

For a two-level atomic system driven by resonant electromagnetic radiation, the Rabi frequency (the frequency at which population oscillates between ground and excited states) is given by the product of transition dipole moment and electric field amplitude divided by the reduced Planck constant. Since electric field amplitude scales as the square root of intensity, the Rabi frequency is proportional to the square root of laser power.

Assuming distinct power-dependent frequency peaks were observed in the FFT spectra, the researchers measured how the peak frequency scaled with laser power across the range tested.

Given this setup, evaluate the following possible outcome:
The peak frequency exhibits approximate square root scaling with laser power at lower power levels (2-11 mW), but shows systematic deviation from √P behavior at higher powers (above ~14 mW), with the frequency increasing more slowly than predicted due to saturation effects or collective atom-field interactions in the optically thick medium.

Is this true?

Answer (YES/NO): NO